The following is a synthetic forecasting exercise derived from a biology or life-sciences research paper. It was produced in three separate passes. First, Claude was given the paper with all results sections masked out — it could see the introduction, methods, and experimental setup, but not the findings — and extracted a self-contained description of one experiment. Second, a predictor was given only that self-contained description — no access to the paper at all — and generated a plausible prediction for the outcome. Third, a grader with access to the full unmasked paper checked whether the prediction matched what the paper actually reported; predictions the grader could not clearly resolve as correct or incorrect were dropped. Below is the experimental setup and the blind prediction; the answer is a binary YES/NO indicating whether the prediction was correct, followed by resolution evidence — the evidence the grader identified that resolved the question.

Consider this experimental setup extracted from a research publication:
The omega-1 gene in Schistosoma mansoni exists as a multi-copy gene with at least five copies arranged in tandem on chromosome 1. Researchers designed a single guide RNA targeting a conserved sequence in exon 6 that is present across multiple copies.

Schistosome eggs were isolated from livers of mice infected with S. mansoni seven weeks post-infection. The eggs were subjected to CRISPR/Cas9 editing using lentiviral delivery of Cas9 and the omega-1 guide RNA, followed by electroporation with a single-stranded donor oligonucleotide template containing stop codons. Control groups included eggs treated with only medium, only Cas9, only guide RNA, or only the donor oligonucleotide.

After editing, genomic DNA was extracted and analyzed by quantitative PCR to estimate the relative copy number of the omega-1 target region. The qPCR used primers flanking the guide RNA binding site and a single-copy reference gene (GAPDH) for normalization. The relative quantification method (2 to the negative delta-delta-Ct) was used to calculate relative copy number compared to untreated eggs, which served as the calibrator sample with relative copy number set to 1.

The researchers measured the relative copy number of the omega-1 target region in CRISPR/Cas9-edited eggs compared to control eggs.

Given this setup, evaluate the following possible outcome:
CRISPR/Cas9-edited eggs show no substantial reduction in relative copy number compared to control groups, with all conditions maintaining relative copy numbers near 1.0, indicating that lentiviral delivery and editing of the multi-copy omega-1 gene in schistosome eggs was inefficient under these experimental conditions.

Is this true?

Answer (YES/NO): NO